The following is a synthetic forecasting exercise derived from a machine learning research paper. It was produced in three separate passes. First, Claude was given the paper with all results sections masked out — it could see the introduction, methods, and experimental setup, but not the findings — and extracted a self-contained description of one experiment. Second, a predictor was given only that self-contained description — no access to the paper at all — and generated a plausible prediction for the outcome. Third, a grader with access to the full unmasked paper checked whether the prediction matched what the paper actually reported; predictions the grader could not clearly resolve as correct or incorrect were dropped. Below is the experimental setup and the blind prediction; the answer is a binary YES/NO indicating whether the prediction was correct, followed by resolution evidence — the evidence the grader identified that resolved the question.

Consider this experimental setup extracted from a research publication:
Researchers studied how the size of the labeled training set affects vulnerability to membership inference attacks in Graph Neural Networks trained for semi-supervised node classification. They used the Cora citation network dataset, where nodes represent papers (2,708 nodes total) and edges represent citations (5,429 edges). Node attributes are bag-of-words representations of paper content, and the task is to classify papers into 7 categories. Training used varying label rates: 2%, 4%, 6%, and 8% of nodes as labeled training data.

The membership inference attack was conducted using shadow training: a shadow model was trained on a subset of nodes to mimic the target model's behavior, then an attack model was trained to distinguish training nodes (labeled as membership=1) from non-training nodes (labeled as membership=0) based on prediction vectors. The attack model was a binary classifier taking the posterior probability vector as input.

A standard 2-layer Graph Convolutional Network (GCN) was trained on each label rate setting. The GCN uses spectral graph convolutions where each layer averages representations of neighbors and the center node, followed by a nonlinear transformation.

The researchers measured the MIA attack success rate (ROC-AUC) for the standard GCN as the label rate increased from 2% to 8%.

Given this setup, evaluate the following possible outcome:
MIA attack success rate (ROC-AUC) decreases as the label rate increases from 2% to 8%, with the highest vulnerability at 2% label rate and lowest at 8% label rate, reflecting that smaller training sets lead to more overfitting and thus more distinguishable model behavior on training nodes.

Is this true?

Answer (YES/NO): YES